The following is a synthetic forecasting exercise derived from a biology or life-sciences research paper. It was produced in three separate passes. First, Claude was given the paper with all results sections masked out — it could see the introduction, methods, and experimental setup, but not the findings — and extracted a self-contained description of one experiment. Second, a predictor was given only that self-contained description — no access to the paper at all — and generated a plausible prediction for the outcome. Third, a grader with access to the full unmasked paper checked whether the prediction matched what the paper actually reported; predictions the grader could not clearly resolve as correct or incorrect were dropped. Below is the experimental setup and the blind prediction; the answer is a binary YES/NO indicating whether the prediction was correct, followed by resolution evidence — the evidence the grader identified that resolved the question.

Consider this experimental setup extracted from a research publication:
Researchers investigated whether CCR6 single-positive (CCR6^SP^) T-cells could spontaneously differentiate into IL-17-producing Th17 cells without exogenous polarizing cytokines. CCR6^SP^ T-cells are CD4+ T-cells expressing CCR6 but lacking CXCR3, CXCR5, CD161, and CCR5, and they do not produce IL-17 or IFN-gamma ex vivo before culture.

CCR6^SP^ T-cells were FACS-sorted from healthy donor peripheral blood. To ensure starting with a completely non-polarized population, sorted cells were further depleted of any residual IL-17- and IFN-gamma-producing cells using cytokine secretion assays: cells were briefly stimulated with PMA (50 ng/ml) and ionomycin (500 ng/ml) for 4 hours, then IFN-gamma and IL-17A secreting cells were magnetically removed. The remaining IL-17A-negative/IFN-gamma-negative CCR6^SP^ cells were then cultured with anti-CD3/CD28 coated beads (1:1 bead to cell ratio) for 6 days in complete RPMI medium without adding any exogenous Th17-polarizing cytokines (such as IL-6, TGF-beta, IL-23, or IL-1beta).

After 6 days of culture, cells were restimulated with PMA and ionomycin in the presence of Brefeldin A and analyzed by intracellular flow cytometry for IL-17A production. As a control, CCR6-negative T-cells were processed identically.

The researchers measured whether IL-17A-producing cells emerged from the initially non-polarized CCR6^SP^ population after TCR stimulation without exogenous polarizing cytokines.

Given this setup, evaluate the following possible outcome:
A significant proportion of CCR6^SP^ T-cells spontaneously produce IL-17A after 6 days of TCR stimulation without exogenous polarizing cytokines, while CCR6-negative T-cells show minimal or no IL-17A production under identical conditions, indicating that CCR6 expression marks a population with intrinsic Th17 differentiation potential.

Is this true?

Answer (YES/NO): YES